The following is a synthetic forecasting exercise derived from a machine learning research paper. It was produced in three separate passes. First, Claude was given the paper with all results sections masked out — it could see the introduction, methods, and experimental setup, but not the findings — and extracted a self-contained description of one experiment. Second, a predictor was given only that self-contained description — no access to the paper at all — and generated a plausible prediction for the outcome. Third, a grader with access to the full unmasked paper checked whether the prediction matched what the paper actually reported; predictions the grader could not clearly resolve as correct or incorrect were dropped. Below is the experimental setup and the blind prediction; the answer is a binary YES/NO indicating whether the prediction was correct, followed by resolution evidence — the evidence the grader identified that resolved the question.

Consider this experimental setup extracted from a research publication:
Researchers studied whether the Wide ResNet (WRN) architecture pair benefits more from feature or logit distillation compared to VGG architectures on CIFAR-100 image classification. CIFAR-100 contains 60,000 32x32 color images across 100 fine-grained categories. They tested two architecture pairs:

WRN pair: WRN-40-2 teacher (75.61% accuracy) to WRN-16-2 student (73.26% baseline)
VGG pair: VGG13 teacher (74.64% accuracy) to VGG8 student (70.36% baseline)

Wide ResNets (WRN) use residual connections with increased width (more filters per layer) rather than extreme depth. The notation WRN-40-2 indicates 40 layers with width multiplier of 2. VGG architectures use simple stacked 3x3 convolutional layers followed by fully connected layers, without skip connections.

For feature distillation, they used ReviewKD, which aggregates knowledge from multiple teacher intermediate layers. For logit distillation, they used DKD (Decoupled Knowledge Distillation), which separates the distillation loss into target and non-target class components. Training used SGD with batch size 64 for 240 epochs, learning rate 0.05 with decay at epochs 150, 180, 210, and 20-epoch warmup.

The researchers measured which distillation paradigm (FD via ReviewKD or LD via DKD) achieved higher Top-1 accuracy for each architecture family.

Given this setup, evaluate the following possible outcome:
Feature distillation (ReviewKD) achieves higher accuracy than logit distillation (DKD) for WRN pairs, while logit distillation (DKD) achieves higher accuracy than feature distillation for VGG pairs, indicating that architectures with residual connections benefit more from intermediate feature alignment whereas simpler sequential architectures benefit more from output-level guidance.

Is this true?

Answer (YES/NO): NO